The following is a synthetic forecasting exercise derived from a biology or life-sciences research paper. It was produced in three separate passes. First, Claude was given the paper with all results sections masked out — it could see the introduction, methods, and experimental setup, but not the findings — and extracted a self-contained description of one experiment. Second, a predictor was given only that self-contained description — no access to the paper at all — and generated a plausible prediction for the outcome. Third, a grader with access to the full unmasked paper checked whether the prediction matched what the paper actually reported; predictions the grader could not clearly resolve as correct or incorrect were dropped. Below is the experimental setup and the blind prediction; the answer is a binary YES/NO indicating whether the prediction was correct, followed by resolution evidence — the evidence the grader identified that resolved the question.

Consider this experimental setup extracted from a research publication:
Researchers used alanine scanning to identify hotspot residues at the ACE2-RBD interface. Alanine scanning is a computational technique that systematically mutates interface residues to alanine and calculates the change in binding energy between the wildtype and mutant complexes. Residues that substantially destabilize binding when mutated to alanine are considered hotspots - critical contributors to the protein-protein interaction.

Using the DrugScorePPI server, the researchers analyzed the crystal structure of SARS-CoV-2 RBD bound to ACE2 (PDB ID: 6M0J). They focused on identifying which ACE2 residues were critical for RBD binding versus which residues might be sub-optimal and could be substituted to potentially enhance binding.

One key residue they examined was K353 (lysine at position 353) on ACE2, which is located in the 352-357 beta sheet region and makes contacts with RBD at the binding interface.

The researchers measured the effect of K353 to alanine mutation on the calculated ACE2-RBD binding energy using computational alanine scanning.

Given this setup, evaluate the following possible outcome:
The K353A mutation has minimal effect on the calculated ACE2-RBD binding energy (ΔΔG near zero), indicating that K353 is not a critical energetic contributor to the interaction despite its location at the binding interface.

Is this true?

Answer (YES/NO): NO